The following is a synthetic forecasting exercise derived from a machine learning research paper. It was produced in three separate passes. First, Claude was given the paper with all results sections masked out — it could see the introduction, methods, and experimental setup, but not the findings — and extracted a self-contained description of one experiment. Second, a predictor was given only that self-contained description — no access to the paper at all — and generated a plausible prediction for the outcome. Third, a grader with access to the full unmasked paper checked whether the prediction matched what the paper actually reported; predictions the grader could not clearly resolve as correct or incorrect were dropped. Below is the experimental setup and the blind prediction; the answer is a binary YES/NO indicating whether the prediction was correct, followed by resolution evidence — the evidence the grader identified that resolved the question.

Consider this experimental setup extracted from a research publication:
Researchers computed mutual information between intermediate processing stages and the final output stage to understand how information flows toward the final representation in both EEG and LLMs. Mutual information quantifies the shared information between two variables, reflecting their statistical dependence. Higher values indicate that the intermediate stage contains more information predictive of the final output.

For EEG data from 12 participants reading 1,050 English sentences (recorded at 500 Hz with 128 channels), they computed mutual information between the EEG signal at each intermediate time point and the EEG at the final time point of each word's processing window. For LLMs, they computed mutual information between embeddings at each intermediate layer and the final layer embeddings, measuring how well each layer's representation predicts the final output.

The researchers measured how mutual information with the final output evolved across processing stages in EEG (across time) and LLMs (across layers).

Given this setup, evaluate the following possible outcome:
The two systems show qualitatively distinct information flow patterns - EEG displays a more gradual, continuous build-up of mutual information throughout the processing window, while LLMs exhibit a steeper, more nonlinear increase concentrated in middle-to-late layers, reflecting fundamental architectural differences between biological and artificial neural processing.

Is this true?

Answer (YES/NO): NO